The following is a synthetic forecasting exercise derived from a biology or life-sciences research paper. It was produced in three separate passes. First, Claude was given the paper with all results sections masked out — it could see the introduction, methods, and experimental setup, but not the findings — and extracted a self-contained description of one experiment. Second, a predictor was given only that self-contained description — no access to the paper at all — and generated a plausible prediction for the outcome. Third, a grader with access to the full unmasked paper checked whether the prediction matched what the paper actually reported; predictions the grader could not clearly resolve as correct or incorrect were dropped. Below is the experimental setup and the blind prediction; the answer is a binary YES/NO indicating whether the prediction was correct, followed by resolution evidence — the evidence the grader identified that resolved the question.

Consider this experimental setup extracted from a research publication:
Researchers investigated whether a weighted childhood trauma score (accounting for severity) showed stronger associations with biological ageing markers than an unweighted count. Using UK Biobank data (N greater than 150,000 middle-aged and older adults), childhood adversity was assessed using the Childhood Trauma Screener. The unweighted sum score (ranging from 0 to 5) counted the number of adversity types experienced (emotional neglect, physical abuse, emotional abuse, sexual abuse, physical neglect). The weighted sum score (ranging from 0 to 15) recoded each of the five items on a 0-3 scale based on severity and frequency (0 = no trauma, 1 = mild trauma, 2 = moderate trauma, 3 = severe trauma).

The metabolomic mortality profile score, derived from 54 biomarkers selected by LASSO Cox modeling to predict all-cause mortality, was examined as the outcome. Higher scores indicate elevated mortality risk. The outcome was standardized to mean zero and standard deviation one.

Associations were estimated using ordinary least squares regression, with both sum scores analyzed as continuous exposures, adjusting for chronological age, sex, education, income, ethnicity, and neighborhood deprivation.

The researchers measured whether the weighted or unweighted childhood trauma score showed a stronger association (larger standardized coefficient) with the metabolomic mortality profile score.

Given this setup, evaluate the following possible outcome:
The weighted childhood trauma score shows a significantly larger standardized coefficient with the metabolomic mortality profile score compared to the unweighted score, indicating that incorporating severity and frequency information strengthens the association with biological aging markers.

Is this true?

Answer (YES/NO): NO